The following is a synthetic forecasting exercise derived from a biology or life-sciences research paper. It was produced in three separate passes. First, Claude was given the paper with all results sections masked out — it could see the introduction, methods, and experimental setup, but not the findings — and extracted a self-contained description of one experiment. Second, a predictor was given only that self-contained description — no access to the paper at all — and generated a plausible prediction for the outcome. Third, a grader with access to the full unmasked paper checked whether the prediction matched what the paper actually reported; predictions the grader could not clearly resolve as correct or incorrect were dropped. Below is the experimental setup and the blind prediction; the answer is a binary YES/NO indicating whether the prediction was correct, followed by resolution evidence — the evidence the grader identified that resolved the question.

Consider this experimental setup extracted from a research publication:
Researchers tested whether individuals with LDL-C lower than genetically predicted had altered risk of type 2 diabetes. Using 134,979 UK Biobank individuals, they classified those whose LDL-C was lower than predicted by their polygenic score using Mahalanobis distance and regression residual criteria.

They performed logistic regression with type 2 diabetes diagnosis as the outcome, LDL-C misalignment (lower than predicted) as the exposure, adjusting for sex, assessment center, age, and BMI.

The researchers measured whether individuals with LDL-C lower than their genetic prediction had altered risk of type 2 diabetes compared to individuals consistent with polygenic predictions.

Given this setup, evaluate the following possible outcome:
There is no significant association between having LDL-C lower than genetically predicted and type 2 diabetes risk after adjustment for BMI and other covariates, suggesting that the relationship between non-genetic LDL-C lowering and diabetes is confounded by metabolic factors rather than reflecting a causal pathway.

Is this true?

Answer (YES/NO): NO